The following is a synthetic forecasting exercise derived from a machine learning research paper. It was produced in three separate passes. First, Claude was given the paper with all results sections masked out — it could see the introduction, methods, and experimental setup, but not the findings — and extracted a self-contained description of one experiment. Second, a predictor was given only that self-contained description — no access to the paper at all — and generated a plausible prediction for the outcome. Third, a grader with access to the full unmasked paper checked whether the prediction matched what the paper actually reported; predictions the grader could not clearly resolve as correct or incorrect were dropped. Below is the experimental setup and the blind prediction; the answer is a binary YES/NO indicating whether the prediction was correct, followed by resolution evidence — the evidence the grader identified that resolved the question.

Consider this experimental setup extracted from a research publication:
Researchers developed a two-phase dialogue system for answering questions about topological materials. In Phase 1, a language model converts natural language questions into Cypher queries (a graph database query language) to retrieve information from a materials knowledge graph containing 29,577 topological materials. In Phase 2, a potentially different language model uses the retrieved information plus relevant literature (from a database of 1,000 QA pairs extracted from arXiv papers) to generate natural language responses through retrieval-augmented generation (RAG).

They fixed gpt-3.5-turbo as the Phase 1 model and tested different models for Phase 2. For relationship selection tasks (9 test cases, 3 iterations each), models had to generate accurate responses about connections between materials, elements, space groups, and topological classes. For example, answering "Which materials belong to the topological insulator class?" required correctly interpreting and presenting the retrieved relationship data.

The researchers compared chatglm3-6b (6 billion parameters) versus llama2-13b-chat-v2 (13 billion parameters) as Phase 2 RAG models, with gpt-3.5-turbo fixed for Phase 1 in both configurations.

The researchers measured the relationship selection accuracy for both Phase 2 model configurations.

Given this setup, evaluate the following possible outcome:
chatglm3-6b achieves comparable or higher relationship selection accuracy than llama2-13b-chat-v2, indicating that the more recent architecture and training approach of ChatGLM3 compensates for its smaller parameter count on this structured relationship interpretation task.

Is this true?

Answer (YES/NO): YES